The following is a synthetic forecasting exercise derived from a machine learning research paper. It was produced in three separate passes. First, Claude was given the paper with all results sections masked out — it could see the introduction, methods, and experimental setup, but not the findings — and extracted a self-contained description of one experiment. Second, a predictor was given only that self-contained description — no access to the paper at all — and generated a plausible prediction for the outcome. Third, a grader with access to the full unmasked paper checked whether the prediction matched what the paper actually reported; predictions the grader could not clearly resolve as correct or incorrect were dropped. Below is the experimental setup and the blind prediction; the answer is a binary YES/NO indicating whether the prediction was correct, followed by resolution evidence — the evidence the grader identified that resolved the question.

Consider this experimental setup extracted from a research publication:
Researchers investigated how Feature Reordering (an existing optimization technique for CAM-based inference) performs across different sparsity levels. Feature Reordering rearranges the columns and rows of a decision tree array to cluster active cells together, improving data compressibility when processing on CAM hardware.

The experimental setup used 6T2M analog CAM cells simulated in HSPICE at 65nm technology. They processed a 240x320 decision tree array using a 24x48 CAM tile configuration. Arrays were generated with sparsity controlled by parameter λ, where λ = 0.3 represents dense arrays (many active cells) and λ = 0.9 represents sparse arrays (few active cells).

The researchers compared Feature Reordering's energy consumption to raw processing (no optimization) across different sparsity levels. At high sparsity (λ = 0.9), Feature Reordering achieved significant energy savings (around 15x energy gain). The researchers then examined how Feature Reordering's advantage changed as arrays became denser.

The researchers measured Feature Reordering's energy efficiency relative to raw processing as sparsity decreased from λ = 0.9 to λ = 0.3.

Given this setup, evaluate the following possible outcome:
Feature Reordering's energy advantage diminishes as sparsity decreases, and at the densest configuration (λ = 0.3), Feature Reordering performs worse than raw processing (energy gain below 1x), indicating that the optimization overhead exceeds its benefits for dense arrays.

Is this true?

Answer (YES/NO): NO